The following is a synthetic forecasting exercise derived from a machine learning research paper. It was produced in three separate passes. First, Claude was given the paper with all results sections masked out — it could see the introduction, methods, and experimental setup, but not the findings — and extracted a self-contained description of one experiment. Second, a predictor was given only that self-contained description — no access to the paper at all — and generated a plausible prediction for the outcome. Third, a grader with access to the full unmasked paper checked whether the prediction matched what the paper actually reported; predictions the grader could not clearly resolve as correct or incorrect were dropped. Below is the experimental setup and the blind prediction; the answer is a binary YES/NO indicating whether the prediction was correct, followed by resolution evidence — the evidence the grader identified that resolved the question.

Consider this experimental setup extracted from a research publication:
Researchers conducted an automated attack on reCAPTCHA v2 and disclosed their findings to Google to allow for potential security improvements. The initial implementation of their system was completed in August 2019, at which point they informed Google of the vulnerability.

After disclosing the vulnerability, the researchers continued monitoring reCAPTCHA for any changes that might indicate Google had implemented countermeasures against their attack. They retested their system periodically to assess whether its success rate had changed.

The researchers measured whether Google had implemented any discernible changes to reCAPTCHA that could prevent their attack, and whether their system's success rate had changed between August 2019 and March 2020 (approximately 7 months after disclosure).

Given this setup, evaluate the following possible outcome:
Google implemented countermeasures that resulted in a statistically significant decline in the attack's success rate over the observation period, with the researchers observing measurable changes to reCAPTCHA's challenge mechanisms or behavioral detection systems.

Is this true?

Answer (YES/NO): NO